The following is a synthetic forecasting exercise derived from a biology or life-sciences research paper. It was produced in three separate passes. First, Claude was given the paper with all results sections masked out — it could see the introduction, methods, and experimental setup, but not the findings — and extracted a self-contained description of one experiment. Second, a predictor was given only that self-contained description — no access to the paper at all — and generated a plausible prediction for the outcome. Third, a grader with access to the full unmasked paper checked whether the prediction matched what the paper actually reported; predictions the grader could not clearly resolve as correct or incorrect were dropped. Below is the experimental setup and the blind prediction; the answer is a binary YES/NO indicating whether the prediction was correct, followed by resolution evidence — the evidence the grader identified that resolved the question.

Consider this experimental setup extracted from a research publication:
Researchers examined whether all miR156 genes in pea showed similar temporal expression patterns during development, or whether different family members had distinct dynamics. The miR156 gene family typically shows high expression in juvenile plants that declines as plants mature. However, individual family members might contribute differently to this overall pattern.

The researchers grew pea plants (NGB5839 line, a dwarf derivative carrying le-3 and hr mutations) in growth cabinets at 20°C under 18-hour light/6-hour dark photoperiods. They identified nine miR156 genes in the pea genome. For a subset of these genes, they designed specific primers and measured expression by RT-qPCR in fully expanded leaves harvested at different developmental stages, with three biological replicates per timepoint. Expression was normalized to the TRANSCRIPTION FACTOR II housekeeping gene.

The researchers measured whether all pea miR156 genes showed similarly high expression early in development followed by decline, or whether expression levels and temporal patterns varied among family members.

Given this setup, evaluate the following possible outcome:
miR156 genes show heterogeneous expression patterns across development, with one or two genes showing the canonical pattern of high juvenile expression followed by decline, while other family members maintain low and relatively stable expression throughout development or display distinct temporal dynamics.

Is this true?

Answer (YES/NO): YES